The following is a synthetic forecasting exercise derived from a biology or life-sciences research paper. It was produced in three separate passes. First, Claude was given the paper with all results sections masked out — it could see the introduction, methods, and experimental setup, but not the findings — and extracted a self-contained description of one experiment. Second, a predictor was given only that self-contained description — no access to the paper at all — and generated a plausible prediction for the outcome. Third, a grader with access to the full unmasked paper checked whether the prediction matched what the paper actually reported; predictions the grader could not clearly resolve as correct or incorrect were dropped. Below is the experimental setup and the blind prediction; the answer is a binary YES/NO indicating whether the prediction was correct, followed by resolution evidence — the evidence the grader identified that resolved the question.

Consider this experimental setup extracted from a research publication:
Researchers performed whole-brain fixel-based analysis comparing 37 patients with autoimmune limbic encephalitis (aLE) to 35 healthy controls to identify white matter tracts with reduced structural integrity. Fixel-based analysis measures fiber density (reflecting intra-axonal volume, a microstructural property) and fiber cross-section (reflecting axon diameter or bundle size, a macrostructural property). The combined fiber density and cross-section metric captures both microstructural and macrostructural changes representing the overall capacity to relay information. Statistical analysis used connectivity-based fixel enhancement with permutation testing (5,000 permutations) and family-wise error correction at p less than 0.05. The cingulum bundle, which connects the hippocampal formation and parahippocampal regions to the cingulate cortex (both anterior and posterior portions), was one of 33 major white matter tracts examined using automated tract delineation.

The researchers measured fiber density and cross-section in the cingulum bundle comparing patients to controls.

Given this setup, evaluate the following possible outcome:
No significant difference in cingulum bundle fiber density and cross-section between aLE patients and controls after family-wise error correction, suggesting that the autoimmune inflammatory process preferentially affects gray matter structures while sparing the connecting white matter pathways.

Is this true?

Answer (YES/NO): NO